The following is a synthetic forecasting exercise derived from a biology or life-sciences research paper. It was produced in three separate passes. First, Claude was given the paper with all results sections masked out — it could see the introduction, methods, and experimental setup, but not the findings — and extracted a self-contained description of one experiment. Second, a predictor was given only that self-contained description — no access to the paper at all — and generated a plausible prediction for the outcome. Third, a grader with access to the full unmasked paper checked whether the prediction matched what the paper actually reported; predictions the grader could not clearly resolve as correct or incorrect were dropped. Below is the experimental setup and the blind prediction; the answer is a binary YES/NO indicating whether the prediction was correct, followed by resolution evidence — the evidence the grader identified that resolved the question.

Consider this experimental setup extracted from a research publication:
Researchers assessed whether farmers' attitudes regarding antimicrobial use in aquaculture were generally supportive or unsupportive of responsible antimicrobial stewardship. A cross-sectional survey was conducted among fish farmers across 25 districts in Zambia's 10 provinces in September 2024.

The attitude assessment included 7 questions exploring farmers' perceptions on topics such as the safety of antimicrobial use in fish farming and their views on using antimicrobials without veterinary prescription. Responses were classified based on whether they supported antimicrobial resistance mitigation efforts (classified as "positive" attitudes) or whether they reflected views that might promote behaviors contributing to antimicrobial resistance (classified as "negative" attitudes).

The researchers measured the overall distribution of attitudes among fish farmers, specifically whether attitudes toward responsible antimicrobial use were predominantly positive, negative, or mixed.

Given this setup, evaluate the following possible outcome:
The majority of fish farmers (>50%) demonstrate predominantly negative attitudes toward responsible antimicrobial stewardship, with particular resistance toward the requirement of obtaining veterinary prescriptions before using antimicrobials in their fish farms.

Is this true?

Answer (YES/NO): NO